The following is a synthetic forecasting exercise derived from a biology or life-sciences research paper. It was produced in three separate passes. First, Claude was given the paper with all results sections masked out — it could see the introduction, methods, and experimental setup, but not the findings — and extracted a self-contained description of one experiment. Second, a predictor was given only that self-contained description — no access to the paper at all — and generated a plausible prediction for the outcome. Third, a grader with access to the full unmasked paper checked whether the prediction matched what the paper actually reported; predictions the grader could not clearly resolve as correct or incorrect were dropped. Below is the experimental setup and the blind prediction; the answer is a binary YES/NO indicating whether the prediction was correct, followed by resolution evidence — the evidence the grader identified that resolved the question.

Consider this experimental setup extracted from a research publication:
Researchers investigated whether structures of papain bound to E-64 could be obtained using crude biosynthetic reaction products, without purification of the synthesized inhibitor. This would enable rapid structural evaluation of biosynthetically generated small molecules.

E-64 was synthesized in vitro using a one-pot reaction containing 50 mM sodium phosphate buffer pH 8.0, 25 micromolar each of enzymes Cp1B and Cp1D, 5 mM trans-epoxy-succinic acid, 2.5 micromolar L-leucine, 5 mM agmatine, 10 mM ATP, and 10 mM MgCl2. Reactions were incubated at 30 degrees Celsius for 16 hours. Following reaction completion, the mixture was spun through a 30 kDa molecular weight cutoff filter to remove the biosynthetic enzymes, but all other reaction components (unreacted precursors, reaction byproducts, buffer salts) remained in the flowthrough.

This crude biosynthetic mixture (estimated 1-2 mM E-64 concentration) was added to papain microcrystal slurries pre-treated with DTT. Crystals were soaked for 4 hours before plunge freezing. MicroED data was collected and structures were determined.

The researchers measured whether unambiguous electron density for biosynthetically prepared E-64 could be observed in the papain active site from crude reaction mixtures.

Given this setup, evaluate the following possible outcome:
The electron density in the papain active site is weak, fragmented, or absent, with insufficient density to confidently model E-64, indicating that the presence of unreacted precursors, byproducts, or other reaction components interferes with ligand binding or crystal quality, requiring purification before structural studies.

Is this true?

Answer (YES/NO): NO